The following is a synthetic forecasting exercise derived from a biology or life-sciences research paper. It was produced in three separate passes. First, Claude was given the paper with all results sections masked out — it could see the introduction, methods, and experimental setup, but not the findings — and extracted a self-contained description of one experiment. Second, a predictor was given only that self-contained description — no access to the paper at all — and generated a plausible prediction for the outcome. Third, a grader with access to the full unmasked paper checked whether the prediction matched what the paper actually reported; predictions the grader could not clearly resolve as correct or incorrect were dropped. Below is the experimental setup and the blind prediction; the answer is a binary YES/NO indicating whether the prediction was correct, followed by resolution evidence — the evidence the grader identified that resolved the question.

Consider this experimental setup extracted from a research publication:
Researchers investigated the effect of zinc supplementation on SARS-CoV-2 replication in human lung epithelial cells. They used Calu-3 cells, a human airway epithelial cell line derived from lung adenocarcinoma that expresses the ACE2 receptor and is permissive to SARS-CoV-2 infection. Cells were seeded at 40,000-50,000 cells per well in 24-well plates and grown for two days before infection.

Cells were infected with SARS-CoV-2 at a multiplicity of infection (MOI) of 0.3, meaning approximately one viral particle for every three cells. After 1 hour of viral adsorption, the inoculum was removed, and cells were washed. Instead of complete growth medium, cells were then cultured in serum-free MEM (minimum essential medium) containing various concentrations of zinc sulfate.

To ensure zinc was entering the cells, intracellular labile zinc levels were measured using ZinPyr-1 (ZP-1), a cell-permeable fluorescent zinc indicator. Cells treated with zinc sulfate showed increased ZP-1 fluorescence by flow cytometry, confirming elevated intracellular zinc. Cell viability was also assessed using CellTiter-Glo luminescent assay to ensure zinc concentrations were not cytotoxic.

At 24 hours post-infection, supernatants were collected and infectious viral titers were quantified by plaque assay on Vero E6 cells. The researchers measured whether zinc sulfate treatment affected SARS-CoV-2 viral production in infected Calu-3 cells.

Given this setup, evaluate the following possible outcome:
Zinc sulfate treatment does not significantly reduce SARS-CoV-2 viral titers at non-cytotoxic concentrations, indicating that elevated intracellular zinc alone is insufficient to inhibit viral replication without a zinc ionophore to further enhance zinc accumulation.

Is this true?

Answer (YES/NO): NO